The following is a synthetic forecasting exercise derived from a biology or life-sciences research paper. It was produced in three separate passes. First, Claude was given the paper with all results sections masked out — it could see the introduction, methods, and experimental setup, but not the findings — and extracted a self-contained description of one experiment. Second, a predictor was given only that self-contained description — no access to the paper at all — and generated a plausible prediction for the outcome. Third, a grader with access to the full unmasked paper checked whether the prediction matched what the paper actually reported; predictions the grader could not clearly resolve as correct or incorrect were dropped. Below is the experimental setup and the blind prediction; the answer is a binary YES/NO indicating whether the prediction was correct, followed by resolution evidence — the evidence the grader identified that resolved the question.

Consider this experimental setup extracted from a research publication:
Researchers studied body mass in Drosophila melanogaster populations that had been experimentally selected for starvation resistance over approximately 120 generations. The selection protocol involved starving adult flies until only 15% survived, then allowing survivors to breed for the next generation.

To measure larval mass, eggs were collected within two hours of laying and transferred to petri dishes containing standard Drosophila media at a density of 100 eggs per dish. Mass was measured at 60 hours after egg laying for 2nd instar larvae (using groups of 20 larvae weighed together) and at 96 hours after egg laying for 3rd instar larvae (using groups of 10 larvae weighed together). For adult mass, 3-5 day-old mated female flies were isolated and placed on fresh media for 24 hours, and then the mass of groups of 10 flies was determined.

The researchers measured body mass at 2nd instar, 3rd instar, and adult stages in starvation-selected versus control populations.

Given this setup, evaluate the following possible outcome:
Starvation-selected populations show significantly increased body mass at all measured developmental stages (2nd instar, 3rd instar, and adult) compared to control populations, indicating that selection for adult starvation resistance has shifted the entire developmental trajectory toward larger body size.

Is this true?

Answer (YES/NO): NO